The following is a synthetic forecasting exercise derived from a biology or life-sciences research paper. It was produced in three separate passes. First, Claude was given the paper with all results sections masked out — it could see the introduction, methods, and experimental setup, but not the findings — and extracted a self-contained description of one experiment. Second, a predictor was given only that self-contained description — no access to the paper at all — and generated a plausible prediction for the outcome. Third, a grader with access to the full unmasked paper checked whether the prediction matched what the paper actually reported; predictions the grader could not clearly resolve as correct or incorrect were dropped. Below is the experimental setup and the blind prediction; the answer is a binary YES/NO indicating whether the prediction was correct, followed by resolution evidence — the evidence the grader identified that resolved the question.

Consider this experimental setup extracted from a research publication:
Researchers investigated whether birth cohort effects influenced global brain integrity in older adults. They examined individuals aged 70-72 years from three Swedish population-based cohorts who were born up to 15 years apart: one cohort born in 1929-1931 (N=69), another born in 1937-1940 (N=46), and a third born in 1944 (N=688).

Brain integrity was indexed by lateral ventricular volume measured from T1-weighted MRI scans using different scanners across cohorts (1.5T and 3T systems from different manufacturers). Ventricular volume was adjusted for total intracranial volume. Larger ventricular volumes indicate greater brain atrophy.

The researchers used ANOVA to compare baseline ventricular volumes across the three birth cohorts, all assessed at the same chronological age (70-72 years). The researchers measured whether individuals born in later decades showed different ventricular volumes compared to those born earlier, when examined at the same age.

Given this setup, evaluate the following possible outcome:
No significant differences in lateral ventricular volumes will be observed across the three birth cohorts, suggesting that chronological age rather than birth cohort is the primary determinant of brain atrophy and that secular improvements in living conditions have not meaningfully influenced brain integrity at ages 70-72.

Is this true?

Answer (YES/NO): YES